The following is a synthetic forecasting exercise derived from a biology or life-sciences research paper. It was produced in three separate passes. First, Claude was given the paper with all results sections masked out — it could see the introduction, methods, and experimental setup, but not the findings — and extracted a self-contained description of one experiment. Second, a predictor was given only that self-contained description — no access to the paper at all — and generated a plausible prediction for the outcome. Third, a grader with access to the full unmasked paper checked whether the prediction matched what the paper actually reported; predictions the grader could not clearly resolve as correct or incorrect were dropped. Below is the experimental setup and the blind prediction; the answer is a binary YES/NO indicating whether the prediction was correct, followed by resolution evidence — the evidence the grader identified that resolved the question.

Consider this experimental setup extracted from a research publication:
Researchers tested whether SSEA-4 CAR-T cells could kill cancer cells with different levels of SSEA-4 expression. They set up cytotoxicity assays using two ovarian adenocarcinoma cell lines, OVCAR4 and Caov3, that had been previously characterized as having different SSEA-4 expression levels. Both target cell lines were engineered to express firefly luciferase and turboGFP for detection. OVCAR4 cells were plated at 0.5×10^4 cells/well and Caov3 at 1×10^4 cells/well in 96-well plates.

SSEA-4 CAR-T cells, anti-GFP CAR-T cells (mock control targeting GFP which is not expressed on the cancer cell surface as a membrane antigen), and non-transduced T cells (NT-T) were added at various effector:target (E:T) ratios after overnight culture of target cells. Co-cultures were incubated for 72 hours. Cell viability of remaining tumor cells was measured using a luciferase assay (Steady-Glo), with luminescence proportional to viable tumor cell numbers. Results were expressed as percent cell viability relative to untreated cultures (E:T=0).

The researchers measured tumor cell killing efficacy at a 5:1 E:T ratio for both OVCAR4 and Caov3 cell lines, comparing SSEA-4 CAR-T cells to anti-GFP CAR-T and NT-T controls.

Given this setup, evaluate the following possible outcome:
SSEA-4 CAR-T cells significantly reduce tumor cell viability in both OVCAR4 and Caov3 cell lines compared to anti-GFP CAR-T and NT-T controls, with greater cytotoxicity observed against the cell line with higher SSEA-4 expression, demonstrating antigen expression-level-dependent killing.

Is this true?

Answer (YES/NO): NO